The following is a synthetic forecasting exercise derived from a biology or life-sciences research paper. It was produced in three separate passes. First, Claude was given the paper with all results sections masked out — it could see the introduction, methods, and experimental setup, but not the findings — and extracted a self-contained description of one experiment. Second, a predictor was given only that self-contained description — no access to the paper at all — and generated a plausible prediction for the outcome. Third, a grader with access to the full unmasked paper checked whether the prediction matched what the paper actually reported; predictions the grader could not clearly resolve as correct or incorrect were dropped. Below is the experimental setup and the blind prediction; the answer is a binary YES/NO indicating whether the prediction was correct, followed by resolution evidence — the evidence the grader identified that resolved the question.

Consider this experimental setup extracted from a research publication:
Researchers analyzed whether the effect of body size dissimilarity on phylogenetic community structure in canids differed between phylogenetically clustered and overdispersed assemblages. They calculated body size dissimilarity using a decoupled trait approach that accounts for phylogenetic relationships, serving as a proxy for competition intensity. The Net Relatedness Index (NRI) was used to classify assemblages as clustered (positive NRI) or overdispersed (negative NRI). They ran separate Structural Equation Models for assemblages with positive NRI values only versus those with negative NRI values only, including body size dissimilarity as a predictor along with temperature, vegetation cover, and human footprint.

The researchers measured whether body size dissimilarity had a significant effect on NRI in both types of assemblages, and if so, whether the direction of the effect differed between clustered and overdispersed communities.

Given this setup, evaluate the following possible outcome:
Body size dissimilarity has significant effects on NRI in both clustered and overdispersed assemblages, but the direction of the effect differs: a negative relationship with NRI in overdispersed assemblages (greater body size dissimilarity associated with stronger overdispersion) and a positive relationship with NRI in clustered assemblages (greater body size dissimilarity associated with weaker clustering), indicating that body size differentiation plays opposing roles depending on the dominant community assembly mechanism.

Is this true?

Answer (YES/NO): NO